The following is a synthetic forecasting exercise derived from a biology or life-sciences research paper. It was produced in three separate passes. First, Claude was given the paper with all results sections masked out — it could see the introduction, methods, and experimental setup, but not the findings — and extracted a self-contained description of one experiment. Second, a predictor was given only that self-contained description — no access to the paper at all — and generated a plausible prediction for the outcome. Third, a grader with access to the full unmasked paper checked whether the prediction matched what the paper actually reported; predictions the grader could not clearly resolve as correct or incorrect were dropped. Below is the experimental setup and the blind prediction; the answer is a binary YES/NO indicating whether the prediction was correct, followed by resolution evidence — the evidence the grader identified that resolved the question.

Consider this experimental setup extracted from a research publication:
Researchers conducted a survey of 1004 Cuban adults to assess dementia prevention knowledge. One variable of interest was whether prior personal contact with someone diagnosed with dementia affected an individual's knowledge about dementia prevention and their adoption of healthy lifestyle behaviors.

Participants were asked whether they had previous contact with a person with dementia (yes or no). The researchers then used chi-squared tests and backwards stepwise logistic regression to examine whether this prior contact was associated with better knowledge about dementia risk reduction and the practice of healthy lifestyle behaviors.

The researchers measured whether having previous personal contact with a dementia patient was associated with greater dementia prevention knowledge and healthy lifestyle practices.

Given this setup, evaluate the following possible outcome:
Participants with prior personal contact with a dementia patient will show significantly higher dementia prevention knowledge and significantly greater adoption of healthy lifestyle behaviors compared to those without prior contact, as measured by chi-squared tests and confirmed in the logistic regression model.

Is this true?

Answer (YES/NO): YES